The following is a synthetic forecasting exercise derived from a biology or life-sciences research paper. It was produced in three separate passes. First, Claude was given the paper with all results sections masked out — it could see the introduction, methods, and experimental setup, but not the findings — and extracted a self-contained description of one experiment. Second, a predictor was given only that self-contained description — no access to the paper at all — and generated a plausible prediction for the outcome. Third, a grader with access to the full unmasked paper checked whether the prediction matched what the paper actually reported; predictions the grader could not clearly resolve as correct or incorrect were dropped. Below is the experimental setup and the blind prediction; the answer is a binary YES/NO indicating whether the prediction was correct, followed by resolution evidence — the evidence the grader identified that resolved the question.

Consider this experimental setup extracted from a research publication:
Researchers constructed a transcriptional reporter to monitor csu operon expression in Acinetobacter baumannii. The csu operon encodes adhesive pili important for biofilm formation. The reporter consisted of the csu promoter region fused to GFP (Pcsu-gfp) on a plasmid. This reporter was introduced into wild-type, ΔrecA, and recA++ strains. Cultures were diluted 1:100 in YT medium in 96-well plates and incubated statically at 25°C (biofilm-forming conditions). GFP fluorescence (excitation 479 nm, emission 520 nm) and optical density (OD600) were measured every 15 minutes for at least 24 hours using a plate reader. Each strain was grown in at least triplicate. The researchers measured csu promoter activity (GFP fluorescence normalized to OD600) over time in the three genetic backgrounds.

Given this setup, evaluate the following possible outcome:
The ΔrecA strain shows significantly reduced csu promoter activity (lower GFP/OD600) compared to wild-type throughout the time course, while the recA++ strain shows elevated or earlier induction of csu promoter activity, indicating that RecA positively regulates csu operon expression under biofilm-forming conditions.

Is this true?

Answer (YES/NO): NO